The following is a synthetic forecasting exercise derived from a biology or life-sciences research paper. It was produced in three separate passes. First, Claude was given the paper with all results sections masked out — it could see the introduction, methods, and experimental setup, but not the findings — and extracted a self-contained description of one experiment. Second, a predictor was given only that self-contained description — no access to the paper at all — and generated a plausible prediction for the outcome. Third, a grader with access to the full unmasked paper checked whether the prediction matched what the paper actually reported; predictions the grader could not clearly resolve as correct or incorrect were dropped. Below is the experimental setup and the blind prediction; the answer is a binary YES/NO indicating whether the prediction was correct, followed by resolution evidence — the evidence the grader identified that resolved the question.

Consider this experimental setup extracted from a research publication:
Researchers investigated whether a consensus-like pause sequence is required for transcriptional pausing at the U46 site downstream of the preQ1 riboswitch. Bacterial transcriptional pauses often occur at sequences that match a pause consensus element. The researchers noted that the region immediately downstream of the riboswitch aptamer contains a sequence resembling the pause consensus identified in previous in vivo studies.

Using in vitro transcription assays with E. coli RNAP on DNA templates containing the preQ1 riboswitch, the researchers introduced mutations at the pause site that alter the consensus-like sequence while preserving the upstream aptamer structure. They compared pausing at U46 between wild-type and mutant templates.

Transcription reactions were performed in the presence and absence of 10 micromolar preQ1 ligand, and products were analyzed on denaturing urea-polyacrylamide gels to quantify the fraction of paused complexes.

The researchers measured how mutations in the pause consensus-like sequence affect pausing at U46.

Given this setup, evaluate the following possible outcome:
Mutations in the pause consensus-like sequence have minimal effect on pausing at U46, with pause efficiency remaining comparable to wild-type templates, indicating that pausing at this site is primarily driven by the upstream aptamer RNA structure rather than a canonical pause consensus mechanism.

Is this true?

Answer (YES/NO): NO